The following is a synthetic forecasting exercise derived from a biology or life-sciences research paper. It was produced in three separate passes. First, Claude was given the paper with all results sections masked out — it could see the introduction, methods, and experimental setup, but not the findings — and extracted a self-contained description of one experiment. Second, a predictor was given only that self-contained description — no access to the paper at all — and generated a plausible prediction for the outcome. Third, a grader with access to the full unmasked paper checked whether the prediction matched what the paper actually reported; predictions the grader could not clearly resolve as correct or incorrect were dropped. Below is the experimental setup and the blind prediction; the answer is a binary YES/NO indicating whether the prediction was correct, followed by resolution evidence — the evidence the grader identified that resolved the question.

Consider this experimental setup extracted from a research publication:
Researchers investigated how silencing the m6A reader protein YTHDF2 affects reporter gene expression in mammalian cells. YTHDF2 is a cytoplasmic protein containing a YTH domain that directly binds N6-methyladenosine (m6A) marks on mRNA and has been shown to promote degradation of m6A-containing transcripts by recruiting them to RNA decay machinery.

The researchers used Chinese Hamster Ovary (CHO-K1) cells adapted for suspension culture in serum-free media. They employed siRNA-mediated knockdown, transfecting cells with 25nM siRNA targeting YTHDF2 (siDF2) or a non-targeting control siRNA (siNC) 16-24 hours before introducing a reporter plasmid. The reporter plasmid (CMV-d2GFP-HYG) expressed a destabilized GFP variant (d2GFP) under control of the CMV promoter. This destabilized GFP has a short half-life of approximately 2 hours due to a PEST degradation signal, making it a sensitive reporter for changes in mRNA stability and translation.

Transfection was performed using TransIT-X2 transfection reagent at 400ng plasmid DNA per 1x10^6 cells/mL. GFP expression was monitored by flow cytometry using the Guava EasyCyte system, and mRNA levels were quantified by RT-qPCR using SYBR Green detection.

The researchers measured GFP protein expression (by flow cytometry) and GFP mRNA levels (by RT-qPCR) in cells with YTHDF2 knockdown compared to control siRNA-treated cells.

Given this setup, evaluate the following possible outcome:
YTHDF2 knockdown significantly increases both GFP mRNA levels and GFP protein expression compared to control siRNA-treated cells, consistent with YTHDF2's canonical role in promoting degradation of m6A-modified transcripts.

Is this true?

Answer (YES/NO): YES